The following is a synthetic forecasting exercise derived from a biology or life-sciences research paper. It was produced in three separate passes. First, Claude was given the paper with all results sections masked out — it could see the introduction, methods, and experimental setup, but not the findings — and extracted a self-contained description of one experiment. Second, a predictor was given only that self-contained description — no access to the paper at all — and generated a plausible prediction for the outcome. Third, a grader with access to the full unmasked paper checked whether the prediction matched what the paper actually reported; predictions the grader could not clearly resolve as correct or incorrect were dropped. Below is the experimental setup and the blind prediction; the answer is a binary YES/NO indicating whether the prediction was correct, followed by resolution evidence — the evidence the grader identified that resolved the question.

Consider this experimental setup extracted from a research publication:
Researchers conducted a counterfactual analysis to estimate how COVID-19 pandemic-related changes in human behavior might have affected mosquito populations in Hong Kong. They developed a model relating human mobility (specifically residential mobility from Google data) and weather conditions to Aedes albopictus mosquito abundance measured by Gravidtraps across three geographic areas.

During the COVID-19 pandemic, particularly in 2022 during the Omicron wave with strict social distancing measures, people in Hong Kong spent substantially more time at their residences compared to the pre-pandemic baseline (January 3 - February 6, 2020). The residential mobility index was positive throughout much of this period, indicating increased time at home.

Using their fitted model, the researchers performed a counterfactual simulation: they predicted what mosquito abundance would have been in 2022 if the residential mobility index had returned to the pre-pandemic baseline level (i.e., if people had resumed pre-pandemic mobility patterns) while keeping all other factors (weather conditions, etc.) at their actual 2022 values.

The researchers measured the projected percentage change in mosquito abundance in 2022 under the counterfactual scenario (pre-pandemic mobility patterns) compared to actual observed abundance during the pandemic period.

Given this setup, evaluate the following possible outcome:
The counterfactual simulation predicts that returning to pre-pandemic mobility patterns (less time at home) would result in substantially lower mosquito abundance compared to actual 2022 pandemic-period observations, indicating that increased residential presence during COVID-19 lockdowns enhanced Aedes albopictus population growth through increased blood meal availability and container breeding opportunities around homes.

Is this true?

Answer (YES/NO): NO